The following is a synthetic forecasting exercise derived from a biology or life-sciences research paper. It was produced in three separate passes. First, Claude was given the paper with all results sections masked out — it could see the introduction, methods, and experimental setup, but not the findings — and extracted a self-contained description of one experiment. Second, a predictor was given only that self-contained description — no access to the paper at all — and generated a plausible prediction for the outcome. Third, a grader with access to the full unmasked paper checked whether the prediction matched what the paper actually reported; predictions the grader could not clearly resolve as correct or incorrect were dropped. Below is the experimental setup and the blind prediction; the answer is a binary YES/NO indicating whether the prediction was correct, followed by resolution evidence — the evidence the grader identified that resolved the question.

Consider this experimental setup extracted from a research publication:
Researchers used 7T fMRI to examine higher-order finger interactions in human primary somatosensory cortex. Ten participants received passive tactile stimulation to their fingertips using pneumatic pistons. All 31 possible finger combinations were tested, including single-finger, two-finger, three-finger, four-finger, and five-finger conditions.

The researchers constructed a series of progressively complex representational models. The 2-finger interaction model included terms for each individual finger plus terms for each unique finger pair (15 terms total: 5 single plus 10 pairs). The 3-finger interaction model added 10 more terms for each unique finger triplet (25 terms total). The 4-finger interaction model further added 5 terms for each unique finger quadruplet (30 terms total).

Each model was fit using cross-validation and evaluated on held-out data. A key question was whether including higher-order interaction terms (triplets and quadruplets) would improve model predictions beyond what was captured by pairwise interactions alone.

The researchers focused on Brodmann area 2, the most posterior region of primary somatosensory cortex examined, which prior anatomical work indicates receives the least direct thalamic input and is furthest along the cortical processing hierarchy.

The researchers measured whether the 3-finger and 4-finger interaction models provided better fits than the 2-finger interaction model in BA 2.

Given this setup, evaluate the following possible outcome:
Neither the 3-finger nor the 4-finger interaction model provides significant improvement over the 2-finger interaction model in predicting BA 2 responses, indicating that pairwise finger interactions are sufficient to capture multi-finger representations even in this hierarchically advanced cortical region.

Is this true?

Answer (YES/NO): NO